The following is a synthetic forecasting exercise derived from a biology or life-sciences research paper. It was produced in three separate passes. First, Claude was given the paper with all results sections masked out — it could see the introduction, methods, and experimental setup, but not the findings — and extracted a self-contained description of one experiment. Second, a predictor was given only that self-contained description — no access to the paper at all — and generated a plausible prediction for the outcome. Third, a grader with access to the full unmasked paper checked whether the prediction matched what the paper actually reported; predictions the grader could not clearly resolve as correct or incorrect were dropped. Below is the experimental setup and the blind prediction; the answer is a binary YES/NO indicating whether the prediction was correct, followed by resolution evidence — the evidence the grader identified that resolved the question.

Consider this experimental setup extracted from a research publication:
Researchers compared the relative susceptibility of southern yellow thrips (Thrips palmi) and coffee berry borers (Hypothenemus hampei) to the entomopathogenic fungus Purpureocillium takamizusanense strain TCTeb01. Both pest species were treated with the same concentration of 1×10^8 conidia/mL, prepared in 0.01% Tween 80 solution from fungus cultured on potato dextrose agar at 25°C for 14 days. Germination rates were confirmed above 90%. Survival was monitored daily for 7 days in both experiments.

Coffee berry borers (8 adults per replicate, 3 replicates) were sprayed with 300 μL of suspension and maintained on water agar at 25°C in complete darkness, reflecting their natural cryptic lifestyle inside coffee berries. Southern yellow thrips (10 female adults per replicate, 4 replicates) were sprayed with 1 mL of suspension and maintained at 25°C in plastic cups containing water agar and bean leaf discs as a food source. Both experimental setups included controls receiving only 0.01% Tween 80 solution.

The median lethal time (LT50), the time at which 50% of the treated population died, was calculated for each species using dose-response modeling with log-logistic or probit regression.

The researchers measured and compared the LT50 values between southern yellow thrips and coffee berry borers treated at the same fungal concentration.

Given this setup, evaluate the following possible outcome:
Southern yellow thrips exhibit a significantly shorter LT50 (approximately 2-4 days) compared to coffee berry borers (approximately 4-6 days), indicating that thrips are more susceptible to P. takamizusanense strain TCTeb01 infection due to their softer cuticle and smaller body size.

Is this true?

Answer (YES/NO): NO